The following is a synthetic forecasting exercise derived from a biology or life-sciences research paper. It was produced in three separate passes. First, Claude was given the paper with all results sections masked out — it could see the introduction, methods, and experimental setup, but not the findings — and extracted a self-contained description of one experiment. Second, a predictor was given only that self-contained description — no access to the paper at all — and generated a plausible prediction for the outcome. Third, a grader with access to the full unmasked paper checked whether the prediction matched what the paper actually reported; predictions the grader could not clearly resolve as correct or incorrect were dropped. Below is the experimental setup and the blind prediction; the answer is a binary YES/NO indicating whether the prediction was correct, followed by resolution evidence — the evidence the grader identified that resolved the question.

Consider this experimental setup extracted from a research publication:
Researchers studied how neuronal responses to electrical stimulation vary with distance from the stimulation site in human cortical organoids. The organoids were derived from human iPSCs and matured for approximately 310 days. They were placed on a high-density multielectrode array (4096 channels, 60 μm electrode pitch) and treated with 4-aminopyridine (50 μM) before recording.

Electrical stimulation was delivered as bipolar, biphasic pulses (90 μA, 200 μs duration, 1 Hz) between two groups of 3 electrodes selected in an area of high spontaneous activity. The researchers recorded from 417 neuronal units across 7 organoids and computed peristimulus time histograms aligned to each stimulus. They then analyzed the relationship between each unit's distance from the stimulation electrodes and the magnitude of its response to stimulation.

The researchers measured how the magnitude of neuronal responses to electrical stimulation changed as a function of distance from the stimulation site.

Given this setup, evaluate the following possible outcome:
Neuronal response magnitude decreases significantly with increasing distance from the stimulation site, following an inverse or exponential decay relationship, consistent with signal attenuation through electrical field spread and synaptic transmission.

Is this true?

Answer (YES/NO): NO